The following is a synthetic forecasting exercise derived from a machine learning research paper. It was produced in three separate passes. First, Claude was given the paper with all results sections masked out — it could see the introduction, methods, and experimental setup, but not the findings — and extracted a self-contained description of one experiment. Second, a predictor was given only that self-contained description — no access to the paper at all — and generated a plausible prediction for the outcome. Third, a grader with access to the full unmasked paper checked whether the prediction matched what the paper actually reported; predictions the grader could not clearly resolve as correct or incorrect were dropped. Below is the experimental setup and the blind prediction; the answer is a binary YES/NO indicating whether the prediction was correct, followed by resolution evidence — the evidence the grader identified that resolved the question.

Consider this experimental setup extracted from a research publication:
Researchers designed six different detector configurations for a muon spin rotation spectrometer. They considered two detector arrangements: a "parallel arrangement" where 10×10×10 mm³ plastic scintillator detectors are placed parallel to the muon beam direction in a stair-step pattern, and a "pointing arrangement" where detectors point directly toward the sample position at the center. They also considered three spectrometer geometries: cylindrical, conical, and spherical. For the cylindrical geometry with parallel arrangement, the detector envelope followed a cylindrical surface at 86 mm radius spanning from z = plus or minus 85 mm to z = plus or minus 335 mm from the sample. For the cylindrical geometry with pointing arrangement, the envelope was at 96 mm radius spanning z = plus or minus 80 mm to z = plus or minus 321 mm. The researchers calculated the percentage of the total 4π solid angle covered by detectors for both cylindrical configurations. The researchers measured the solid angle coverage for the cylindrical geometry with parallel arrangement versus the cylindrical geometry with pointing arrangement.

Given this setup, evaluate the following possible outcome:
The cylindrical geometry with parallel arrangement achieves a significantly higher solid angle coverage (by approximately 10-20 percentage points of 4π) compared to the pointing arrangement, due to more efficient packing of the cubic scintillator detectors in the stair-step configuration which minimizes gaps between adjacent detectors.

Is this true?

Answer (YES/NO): NO